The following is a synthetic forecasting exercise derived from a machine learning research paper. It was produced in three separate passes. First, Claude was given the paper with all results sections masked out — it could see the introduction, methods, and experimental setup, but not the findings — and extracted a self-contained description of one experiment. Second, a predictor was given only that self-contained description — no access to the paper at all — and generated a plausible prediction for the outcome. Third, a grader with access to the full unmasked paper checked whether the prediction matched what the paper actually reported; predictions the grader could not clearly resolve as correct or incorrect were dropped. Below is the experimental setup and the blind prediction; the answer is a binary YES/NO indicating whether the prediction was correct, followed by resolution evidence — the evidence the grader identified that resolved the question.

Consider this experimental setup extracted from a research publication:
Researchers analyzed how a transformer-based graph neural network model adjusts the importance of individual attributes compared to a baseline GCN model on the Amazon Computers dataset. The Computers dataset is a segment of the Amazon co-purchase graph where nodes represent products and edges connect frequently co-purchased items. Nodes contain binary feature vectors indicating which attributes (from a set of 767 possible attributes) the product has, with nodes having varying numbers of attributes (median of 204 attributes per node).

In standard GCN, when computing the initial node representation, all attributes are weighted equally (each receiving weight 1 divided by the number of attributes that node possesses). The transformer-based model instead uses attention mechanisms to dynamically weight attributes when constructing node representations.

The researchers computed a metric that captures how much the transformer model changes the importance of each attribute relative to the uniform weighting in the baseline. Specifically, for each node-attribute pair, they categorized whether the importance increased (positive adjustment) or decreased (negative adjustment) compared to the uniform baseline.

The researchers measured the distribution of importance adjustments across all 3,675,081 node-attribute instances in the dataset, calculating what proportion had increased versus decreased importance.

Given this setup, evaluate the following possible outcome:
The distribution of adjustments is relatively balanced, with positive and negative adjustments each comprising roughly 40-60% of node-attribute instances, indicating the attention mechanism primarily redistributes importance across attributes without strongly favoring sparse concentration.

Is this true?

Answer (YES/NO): NO